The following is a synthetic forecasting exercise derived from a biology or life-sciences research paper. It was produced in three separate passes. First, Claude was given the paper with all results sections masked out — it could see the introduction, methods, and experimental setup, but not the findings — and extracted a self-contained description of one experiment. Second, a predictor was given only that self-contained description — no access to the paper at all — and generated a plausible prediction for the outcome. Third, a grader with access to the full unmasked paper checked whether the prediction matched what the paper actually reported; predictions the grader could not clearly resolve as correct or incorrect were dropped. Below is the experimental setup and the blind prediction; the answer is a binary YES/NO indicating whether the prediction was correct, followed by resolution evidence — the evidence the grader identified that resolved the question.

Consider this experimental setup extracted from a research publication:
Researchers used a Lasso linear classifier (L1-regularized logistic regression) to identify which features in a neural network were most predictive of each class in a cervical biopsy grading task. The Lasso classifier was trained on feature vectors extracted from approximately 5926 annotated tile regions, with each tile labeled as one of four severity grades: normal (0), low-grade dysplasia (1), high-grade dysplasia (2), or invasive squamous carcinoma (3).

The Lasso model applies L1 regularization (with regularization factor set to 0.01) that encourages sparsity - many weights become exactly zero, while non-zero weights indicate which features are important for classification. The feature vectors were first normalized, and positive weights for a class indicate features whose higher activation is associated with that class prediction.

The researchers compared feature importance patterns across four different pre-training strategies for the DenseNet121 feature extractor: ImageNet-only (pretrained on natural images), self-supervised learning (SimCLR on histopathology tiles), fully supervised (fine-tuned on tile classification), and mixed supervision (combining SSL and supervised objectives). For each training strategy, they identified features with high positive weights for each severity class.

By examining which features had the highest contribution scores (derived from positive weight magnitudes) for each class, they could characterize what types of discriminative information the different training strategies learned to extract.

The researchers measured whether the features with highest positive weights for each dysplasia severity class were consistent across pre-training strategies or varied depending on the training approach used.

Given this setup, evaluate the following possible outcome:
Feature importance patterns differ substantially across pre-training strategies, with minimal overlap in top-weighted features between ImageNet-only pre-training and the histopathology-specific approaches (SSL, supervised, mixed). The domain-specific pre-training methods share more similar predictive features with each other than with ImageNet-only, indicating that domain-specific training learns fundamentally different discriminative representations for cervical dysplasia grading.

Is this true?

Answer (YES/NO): NO